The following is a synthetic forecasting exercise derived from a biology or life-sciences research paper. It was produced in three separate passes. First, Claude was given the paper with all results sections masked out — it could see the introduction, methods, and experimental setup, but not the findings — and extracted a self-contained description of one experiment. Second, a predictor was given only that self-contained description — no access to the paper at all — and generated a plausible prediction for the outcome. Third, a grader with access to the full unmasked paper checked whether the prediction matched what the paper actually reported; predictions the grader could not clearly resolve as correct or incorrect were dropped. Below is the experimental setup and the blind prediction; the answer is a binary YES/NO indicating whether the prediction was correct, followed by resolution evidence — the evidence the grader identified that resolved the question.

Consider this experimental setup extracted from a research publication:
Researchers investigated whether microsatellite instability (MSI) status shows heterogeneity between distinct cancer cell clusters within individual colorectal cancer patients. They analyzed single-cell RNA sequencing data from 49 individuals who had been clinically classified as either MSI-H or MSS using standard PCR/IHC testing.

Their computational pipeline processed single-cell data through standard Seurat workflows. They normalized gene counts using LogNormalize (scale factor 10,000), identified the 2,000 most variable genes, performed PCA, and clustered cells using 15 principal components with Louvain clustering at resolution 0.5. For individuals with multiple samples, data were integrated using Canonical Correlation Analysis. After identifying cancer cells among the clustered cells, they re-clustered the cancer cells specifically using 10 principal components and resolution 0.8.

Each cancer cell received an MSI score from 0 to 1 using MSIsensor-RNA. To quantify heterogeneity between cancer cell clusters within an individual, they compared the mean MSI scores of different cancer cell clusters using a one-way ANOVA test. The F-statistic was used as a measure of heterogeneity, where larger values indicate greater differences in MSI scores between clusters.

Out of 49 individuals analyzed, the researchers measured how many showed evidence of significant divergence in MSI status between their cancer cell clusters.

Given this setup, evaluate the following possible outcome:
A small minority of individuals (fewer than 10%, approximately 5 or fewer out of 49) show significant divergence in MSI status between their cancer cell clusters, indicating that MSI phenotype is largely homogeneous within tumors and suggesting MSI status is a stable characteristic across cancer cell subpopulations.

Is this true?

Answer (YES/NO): NO